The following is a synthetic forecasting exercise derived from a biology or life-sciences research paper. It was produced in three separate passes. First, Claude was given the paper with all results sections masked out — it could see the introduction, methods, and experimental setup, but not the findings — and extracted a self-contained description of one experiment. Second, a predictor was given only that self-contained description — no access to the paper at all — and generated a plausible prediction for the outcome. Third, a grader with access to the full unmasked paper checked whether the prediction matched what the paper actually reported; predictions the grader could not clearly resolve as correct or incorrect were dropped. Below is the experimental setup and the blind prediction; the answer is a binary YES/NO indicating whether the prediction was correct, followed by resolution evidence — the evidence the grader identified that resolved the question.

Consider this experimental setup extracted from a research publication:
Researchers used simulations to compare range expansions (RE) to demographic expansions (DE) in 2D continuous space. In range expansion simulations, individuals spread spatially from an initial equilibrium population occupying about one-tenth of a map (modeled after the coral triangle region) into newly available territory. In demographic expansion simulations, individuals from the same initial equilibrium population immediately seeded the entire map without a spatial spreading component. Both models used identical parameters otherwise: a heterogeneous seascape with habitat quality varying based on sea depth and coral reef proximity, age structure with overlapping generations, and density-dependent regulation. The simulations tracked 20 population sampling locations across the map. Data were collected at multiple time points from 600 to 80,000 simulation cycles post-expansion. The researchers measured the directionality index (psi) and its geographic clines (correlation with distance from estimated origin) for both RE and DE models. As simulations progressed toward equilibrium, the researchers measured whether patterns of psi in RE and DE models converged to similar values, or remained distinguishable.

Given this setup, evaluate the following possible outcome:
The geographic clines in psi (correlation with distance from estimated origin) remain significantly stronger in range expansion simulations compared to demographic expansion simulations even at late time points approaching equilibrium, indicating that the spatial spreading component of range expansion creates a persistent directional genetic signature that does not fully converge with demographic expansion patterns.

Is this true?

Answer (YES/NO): NO